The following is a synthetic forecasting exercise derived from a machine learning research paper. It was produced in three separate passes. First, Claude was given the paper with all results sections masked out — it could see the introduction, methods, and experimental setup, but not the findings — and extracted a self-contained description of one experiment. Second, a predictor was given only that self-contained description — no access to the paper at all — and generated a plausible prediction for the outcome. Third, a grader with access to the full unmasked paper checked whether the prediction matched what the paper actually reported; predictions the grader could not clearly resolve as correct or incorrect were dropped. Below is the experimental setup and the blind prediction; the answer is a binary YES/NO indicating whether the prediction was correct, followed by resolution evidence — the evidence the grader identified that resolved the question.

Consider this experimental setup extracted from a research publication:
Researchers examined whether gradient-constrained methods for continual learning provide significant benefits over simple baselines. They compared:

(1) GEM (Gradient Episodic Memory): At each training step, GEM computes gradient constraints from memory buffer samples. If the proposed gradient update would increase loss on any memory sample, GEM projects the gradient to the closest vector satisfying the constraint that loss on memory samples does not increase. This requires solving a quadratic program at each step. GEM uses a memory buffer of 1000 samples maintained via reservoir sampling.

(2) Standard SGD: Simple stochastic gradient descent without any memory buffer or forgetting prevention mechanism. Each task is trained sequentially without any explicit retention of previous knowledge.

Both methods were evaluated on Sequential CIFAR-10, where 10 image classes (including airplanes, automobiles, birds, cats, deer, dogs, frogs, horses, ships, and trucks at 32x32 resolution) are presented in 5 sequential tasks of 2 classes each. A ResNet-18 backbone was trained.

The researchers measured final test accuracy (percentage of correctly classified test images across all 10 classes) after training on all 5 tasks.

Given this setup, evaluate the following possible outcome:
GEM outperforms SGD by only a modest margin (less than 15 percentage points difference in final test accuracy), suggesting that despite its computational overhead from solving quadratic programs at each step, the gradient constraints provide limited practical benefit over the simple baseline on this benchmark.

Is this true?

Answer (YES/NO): YES